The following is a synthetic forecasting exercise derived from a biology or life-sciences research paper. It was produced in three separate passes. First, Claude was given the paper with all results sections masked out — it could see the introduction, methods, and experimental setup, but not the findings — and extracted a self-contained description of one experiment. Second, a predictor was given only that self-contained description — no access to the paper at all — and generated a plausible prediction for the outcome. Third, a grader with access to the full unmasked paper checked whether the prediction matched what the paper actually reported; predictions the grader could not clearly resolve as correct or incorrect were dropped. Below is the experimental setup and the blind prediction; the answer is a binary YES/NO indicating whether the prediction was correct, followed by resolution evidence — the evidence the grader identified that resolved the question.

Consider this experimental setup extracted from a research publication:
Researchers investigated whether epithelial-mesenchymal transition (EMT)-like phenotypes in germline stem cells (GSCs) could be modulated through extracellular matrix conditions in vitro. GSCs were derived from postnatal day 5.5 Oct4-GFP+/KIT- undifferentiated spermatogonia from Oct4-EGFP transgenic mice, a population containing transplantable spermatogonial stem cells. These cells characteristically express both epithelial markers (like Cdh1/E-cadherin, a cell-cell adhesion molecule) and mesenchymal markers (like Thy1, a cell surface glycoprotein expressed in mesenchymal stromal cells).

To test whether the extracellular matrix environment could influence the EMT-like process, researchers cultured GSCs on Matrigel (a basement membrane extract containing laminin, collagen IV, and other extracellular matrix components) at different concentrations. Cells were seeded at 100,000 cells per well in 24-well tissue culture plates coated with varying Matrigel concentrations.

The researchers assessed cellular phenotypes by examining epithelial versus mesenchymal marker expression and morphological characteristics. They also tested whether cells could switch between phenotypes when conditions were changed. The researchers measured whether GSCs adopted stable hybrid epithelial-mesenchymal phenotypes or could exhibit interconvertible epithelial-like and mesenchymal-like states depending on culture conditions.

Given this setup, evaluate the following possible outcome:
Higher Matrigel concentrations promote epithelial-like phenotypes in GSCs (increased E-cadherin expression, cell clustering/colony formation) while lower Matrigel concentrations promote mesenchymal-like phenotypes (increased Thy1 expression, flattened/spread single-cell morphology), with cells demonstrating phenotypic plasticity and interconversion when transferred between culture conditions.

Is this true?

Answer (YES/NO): NO